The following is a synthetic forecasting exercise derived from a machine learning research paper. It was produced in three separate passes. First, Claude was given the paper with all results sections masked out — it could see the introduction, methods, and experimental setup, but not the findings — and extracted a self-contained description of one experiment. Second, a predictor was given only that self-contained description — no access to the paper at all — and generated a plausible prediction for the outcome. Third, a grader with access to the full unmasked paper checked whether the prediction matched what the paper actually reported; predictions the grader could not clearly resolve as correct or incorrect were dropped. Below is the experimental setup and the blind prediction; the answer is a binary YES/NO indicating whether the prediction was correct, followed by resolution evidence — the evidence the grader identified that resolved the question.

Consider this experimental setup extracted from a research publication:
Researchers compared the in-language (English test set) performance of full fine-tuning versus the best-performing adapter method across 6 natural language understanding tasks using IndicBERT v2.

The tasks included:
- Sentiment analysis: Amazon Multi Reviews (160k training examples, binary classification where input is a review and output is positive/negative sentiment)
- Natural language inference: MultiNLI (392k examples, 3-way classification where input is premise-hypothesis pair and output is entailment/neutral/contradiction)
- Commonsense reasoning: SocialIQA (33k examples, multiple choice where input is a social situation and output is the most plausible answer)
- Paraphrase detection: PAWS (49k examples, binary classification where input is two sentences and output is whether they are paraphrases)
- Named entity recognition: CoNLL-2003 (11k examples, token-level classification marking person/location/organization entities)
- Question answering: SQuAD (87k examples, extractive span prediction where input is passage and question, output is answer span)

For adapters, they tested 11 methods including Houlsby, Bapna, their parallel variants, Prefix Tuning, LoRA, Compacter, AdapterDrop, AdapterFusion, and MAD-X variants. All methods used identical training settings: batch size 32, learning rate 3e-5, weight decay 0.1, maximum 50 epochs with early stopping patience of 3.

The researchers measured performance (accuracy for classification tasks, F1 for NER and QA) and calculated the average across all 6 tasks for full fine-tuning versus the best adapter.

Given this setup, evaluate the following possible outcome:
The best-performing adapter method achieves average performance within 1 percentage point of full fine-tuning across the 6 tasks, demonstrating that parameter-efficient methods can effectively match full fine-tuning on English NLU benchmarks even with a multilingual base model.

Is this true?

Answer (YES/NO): YES